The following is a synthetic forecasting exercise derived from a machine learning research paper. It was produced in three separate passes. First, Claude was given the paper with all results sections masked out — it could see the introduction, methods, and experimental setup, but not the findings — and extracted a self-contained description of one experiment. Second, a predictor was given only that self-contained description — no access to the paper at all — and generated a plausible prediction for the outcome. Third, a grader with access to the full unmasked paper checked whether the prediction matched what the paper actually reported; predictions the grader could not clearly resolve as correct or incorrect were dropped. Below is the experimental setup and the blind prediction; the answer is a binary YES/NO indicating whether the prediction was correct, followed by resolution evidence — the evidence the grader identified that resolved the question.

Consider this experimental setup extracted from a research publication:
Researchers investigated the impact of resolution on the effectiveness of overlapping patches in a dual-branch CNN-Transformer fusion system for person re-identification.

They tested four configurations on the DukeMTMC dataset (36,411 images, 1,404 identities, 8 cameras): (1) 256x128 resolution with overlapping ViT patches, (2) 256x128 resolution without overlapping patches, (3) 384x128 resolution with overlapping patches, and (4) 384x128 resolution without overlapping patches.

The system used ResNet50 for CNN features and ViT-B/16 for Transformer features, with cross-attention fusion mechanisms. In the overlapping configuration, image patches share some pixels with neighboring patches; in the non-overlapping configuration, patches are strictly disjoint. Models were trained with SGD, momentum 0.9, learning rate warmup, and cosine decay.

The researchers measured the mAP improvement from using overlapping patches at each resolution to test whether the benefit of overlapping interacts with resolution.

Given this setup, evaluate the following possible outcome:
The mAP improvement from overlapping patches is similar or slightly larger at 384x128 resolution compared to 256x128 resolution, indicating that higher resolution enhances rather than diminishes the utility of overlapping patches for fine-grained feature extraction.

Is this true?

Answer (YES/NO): NO